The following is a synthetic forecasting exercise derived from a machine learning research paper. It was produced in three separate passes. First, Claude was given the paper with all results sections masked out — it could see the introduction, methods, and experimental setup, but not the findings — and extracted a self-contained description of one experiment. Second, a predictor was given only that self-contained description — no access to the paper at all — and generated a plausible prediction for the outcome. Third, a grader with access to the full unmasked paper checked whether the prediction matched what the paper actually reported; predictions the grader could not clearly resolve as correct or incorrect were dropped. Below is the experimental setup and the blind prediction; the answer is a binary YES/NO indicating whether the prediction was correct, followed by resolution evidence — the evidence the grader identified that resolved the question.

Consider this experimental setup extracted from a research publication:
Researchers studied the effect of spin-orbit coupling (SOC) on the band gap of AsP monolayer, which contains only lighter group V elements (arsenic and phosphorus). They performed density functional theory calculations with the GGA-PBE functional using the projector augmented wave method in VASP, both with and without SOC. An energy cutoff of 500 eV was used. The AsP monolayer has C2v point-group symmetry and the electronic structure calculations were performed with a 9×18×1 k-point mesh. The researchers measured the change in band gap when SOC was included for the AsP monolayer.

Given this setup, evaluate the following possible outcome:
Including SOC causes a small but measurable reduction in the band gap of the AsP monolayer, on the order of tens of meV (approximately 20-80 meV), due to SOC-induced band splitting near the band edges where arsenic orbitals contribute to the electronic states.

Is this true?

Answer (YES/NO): NO